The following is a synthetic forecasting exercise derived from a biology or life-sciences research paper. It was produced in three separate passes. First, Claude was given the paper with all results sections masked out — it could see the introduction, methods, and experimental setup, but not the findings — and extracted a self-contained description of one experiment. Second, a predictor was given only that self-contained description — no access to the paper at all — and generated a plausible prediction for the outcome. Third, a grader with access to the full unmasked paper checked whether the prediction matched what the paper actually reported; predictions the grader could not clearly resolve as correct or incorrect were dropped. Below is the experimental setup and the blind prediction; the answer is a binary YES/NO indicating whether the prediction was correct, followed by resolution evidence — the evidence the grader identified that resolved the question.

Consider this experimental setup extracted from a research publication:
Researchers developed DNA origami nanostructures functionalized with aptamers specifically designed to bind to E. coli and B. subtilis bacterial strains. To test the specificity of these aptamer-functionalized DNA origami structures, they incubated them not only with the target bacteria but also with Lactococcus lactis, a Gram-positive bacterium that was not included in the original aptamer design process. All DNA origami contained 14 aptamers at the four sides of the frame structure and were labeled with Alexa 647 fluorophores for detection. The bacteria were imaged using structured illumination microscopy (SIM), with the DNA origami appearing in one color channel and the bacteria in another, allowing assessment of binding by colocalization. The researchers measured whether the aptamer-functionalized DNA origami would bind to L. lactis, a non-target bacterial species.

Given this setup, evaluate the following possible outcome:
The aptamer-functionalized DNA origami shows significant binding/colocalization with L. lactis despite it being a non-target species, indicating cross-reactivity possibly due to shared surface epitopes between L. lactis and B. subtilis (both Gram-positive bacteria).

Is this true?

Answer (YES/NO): NO